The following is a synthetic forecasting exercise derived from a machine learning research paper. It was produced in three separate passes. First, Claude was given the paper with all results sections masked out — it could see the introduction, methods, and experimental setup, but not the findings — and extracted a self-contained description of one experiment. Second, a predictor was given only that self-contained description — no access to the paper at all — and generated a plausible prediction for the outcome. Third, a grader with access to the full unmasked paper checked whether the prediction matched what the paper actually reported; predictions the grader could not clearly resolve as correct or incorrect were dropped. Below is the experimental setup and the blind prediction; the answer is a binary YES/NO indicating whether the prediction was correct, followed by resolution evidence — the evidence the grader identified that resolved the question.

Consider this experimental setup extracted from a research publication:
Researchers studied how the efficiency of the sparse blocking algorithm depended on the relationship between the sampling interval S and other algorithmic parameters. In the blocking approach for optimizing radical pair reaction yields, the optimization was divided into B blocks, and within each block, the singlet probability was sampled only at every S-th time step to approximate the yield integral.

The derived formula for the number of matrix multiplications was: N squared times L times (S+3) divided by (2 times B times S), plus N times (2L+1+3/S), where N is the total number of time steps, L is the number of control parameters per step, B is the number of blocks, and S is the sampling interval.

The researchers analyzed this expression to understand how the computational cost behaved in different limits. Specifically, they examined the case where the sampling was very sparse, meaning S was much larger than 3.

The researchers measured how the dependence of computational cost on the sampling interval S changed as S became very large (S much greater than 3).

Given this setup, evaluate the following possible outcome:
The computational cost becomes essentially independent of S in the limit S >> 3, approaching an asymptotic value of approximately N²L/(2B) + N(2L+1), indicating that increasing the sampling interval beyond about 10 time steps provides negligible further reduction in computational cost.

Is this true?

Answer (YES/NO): NO